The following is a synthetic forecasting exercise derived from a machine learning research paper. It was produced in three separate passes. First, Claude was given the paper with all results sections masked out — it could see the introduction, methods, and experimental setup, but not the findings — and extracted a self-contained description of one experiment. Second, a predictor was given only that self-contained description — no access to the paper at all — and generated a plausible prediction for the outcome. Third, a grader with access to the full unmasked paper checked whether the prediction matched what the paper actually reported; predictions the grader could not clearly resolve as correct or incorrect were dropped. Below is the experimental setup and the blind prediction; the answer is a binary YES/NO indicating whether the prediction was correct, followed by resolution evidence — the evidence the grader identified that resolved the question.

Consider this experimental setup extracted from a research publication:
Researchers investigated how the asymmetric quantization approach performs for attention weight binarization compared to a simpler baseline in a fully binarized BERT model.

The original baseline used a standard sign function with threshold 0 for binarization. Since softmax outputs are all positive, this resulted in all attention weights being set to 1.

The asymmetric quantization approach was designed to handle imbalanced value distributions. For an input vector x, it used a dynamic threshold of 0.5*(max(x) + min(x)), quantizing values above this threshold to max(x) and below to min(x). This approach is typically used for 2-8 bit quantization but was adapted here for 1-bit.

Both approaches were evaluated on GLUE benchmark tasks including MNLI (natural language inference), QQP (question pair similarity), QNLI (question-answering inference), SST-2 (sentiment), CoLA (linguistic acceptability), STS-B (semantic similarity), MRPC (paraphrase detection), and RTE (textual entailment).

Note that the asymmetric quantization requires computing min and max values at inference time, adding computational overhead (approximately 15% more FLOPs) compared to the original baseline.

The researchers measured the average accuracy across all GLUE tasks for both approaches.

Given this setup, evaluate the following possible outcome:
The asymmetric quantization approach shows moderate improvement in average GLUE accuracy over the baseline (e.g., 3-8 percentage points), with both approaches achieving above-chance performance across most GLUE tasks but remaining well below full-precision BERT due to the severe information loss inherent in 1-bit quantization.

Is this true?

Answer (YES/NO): NO